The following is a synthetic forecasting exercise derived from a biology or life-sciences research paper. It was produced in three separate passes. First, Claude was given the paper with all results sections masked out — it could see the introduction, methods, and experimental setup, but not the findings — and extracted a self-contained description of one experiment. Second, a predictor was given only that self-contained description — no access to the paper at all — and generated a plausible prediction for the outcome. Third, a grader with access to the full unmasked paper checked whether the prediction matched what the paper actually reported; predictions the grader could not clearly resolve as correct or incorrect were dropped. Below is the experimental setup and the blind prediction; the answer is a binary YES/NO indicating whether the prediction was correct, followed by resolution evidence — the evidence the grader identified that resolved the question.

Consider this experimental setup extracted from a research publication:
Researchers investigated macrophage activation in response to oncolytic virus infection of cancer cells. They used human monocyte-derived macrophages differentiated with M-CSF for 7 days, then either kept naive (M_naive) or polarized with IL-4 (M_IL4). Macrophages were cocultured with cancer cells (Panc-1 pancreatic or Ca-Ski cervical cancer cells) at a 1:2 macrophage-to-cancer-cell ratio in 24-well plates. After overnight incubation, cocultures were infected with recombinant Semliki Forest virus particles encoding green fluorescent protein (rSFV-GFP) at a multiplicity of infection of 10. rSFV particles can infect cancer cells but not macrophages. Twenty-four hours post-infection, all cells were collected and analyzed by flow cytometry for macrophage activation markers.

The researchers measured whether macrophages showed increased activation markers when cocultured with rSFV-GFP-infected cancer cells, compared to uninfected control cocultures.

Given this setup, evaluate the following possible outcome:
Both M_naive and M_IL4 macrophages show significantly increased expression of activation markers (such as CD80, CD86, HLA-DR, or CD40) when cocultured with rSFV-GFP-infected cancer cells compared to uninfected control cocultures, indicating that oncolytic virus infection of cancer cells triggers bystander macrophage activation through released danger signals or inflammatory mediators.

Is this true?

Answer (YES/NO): YES